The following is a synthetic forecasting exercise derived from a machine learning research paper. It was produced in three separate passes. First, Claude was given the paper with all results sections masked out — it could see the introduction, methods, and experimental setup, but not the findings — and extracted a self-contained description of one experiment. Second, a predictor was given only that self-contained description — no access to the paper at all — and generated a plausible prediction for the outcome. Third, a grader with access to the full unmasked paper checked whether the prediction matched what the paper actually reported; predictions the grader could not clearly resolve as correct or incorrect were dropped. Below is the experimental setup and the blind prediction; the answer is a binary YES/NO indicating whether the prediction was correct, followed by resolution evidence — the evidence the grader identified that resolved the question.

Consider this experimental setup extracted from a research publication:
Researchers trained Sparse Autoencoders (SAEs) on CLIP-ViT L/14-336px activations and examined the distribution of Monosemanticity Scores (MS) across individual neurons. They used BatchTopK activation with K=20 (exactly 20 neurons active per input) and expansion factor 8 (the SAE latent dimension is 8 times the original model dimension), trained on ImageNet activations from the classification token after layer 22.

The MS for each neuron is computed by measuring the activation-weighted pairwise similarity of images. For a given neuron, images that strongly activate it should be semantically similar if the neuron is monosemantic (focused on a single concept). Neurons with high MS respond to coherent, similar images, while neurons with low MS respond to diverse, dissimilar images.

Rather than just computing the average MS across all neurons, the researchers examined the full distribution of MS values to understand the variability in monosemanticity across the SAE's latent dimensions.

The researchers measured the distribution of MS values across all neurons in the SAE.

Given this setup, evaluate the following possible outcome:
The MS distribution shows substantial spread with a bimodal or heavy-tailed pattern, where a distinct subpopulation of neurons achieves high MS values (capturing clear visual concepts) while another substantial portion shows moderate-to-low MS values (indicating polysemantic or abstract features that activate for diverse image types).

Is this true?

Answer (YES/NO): NO